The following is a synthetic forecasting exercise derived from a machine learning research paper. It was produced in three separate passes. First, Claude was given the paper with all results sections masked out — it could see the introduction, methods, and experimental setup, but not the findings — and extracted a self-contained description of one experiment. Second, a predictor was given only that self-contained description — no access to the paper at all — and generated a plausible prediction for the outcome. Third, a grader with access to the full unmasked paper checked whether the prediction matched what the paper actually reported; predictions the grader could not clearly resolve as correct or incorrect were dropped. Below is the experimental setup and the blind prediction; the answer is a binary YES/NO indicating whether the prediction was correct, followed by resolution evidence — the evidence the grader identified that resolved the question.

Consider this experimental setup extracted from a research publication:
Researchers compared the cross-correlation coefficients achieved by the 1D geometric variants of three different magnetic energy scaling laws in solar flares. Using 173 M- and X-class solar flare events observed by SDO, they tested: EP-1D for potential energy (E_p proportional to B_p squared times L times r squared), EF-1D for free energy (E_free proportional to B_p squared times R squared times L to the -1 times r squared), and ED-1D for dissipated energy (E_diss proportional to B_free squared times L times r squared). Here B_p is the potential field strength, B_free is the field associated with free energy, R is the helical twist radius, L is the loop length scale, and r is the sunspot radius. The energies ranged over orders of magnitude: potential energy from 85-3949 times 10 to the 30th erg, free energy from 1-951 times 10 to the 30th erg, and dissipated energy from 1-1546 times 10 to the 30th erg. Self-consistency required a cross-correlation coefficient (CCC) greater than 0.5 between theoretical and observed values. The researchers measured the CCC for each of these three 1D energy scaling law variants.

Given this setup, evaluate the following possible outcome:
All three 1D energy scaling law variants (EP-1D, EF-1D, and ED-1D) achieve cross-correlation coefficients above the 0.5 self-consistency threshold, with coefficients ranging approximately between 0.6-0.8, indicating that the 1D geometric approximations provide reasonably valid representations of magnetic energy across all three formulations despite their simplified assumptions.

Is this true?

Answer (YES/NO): NO